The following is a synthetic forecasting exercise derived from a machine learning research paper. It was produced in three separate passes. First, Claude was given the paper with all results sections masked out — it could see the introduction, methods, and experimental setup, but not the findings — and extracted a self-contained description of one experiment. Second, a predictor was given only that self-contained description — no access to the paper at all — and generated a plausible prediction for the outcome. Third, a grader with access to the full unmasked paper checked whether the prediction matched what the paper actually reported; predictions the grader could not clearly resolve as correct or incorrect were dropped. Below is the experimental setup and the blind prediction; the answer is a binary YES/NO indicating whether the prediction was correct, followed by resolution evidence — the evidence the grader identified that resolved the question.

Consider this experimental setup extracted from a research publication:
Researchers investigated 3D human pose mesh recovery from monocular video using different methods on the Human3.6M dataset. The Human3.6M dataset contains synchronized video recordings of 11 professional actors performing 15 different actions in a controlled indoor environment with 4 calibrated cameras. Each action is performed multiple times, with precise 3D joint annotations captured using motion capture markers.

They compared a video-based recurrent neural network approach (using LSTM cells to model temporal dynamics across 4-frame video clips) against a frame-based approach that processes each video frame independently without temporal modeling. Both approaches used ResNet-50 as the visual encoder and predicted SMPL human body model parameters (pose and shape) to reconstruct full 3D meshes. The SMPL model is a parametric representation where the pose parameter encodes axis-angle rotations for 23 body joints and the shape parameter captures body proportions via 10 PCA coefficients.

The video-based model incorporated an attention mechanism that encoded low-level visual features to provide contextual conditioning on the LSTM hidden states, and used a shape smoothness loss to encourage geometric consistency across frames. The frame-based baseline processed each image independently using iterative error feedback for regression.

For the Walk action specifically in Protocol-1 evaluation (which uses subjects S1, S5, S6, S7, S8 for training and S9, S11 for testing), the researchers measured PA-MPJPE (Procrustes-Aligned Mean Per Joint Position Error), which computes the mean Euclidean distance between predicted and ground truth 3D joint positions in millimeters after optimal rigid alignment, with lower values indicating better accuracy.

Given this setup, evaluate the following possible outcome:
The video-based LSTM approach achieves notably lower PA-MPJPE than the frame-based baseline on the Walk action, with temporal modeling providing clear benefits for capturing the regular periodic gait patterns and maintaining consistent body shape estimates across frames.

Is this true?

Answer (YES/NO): NO